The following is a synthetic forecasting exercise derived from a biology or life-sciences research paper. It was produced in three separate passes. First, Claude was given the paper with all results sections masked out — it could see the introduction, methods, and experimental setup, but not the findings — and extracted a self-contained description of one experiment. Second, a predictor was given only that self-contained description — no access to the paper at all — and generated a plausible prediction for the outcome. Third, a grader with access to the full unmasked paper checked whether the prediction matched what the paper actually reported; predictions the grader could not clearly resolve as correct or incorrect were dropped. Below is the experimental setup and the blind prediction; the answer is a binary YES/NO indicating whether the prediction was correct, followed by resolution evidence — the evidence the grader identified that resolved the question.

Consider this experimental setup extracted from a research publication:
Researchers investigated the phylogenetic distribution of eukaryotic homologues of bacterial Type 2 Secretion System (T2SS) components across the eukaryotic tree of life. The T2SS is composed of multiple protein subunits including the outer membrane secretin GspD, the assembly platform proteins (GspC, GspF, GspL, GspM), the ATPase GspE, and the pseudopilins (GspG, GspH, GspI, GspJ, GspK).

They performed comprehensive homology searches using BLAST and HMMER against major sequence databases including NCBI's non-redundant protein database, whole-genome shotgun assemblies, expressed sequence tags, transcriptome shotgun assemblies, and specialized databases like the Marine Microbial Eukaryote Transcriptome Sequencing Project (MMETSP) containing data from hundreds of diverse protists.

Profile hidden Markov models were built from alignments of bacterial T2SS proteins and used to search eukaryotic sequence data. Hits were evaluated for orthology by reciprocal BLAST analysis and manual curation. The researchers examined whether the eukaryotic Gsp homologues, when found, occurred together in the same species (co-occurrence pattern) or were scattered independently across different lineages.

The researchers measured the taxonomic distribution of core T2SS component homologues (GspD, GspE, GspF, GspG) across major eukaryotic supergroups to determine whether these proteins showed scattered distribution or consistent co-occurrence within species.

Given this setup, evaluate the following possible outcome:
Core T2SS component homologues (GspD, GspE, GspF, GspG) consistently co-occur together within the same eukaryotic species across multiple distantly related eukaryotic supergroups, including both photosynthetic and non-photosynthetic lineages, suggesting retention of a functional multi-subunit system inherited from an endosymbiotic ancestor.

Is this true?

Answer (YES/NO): NO